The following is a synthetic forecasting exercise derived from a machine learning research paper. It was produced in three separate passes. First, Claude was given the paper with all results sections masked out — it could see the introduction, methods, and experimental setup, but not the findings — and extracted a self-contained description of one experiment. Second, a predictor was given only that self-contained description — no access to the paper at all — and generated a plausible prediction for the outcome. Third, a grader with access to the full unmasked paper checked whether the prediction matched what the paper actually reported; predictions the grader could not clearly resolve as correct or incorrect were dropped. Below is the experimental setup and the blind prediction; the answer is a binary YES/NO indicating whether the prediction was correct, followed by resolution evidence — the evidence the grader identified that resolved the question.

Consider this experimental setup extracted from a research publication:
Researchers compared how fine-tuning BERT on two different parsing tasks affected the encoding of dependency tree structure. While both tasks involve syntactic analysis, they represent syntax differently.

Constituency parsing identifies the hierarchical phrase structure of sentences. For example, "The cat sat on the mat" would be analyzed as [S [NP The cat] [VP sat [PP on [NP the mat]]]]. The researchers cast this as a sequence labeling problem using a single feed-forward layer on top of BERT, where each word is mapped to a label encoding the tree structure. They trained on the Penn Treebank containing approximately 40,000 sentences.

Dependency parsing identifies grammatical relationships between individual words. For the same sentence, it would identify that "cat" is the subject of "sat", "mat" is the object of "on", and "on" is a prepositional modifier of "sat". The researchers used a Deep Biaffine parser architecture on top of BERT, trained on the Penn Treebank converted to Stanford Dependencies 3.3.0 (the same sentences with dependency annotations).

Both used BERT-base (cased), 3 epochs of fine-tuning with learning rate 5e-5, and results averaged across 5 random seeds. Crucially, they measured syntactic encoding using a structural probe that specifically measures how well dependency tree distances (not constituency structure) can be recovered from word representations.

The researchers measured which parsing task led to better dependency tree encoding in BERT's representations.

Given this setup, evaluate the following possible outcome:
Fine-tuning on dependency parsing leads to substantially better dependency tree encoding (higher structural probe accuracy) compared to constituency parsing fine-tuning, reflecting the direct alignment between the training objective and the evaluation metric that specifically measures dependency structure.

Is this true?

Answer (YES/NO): NO